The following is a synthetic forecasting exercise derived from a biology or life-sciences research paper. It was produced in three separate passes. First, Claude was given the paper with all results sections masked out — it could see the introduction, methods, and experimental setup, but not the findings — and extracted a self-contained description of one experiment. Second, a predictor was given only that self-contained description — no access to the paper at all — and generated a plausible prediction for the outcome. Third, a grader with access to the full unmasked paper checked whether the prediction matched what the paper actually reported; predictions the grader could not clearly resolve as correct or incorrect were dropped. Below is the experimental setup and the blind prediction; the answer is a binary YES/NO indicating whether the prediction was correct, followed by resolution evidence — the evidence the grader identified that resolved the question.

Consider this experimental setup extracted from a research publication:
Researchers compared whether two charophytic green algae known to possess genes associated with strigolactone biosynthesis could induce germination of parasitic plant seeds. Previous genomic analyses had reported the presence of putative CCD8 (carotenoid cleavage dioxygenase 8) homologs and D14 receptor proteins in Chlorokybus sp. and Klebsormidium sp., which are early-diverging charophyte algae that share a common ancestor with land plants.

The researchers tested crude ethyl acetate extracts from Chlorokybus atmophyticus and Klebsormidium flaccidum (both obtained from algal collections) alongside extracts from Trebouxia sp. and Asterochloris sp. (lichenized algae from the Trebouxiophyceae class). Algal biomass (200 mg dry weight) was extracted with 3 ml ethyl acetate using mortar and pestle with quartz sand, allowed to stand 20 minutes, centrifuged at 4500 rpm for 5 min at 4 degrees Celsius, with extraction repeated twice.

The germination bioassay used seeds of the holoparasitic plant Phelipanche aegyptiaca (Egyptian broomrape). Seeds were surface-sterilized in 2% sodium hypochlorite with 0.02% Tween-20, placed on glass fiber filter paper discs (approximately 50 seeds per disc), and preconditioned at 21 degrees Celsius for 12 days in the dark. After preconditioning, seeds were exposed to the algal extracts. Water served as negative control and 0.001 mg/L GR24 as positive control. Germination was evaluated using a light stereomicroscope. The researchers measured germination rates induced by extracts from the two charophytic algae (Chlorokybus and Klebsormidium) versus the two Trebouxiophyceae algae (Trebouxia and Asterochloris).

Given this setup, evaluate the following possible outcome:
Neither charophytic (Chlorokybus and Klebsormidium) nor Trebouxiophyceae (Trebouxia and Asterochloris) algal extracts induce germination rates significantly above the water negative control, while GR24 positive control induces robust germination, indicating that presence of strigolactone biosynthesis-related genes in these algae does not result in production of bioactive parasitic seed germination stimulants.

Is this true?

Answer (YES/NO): NO